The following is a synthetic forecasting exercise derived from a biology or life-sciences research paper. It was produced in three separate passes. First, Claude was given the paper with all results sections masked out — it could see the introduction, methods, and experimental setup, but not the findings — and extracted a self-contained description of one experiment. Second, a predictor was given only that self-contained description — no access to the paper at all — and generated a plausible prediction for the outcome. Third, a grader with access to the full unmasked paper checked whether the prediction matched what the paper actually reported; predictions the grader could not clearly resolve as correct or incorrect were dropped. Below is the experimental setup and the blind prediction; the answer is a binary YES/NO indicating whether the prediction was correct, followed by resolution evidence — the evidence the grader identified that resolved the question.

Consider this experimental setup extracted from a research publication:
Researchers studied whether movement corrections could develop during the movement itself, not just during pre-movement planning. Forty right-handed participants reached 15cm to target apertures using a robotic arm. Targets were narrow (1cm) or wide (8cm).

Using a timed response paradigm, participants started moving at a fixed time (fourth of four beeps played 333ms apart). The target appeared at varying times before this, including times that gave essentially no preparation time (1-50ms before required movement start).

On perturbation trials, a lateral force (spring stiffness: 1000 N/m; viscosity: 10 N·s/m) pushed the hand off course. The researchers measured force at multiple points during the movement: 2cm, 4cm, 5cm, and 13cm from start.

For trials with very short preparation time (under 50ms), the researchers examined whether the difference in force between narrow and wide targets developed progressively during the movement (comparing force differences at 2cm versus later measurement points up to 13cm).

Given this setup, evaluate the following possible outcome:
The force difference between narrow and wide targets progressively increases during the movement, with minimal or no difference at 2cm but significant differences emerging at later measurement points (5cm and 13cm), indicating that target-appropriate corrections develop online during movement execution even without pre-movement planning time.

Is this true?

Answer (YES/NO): YES